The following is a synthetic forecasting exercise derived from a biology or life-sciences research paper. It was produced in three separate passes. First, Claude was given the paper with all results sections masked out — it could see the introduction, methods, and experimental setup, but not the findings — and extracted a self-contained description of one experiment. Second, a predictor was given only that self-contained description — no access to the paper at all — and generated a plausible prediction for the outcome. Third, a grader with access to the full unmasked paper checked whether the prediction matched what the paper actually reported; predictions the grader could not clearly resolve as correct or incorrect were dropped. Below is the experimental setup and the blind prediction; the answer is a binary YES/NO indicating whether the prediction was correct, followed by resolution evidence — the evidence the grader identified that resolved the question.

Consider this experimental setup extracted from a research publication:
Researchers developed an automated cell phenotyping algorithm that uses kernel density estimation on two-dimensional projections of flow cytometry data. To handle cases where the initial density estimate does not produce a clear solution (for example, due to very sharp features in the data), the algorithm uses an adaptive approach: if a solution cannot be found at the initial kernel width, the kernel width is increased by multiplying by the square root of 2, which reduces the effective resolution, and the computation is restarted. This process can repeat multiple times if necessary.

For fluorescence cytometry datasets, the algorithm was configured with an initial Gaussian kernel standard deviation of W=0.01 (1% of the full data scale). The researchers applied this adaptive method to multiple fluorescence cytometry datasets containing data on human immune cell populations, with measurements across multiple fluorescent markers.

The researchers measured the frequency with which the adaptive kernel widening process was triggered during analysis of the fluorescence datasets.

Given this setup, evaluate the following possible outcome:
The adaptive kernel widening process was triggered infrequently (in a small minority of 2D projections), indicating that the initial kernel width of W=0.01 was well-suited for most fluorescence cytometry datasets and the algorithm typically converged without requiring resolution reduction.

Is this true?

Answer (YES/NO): YES